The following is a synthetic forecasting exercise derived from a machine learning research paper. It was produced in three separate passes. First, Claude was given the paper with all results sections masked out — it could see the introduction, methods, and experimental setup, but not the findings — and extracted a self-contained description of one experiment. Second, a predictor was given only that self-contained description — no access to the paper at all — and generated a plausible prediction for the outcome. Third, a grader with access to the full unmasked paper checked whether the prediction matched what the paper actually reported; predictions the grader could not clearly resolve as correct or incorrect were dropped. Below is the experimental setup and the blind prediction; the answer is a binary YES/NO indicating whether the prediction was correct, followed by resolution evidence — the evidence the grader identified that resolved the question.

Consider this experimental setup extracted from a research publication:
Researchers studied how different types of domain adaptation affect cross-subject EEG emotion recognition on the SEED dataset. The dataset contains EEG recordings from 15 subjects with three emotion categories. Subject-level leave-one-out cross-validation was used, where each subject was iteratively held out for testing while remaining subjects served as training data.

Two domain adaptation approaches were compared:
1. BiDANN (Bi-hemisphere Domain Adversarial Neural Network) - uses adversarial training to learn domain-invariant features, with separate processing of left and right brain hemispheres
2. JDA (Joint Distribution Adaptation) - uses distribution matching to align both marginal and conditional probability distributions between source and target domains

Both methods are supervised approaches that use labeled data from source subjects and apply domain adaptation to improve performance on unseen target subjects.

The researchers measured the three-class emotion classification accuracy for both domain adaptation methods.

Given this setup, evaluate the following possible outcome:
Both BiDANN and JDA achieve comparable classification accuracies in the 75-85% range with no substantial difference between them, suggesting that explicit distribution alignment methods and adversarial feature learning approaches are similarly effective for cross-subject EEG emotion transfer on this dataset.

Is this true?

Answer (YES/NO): NO